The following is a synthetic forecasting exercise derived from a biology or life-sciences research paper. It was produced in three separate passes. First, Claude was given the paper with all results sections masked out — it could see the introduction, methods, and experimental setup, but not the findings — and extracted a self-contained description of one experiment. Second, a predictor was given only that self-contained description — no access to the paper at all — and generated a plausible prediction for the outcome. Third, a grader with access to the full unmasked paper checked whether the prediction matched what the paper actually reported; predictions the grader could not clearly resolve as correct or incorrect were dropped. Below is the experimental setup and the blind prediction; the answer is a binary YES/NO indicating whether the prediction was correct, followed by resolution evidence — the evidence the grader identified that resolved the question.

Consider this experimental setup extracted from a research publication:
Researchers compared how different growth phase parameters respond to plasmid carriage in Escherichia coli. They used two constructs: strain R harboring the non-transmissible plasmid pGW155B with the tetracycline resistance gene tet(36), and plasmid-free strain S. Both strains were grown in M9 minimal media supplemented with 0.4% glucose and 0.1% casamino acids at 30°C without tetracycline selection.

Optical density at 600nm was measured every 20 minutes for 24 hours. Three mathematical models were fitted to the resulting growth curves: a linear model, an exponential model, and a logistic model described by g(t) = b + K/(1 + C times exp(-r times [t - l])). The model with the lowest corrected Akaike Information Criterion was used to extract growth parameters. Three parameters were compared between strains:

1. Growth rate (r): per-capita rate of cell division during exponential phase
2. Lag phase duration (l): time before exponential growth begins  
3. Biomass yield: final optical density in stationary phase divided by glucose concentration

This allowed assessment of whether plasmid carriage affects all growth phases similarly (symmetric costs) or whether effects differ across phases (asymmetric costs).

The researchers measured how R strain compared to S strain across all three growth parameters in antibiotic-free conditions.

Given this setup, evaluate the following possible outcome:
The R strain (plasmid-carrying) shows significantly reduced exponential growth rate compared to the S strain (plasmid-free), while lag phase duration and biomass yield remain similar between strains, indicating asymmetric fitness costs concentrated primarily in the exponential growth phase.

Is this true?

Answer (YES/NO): NO